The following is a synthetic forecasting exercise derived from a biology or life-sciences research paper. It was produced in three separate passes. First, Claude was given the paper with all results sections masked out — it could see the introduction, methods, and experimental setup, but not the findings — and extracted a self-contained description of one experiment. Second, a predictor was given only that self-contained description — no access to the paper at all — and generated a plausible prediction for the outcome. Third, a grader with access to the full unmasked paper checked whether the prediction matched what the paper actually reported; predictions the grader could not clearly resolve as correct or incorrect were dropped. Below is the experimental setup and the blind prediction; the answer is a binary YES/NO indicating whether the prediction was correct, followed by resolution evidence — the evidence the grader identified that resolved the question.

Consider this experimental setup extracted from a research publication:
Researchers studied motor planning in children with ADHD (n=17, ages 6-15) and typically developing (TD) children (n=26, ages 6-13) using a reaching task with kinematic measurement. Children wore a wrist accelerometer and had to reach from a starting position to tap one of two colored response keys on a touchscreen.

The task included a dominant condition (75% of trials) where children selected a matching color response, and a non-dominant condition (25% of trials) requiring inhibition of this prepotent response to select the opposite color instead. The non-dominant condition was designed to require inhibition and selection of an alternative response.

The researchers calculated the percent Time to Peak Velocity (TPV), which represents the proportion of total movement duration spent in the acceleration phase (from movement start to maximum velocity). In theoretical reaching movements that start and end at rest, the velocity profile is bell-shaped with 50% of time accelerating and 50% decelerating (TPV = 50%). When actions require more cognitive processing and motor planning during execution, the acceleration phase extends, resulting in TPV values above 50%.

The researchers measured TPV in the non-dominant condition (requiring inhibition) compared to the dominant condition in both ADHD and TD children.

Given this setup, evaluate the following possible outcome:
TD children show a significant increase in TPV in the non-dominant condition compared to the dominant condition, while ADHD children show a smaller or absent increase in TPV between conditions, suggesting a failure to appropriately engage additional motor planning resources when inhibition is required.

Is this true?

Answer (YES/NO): YES